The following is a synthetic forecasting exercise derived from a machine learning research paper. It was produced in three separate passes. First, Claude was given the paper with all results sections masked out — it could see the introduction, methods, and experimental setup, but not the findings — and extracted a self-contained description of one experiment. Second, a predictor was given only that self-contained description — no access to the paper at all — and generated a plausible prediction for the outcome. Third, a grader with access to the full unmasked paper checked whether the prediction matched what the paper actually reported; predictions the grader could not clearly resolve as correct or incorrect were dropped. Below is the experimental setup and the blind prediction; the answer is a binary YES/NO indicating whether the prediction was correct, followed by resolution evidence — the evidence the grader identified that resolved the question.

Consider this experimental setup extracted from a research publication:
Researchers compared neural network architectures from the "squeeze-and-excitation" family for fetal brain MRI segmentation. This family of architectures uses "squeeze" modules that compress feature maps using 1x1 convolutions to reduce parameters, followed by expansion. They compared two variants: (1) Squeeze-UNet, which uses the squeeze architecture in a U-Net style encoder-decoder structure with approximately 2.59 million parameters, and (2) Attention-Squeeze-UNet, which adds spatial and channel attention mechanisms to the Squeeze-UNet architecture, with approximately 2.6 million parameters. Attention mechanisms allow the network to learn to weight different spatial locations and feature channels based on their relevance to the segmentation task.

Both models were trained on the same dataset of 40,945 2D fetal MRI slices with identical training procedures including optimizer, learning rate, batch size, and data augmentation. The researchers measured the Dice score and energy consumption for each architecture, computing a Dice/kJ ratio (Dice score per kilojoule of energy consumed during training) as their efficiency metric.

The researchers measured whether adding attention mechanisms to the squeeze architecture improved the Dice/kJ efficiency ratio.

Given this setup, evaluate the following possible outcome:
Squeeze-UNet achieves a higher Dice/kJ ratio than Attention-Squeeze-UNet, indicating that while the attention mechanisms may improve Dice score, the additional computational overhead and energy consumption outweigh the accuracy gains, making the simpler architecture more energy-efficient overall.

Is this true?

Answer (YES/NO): NO